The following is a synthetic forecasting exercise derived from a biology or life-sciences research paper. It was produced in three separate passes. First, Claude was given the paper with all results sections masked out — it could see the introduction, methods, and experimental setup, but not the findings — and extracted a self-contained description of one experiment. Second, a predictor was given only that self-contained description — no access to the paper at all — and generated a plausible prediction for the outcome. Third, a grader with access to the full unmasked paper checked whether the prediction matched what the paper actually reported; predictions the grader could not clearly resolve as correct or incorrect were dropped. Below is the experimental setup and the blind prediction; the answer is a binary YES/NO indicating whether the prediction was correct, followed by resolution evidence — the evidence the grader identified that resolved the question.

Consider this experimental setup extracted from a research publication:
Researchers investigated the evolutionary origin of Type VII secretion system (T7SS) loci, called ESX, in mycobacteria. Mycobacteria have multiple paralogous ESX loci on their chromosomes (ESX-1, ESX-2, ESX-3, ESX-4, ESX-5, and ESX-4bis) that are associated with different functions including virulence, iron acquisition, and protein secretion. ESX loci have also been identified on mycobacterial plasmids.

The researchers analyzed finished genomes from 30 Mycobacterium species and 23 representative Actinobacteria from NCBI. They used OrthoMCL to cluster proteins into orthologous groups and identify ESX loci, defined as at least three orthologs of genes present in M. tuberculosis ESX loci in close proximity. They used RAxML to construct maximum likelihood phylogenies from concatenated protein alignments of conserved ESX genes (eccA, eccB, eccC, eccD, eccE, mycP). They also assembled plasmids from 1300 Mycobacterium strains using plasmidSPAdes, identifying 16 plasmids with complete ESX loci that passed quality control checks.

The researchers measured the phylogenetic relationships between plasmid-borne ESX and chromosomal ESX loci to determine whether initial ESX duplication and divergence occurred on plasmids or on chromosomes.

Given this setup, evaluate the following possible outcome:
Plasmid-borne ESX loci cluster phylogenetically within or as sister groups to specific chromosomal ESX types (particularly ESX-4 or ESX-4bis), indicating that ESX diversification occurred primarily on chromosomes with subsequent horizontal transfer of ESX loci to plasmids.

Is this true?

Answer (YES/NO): NO